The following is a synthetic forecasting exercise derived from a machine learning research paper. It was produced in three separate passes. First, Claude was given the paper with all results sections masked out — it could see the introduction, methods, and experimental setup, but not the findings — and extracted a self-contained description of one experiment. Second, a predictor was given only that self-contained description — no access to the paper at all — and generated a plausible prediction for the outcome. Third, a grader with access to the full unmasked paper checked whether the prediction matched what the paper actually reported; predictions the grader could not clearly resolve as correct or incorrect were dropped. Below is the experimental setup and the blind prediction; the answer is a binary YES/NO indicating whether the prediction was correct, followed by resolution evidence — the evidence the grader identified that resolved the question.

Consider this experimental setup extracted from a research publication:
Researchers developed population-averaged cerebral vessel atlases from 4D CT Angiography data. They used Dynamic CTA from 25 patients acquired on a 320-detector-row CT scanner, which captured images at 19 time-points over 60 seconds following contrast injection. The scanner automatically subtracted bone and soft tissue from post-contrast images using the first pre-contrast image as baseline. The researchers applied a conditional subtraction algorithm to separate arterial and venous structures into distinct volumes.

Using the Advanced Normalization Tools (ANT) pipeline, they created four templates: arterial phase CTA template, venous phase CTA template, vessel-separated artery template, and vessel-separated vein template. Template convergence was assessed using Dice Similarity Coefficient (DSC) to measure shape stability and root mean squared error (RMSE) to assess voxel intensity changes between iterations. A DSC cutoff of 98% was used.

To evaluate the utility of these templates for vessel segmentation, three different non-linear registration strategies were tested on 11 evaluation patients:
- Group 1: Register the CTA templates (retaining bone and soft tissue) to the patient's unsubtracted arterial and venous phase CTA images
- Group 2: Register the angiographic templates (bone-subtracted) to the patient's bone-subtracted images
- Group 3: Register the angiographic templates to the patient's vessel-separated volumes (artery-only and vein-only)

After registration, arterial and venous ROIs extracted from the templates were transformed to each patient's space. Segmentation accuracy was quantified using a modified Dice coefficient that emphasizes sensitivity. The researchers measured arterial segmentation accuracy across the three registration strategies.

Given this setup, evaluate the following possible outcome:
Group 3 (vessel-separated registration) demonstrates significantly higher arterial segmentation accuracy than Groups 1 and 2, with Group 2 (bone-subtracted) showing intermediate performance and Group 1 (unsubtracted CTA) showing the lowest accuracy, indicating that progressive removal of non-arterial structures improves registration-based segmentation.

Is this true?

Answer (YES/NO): NO